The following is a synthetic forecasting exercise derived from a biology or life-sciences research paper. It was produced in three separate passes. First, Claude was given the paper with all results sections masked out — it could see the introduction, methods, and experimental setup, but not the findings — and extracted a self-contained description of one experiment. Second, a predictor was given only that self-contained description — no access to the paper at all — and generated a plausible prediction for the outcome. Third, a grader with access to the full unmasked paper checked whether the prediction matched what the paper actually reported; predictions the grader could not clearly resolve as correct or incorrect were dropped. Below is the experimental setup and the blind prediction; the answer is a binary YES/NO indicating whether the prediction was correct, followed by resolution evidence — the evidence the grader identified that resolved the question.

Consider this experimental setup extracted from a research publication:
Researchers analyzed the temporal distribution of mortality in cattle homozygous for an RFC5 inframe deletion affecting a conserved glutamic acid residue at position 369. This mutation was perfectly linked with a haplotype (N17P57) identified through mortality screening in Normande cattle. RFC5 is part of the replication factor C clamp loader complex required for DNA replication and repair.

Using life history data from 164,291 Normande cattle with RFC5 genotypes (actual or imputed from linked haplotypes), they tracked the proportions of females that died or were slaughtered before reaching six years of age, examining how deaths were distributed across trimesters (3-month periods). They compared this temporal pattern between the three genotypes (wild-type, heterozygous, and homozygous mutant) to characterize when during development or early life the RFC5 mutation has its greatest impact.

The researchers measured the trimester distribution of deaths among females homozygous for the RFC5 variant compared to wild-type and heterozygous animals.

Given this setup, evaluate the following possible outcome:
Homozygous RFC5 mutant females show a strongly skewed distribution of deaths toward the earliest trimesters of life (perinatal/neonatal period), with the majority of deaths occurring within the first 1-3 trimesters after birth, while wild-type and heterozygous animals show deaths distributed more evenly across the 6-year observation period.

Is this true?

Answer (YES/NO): NO